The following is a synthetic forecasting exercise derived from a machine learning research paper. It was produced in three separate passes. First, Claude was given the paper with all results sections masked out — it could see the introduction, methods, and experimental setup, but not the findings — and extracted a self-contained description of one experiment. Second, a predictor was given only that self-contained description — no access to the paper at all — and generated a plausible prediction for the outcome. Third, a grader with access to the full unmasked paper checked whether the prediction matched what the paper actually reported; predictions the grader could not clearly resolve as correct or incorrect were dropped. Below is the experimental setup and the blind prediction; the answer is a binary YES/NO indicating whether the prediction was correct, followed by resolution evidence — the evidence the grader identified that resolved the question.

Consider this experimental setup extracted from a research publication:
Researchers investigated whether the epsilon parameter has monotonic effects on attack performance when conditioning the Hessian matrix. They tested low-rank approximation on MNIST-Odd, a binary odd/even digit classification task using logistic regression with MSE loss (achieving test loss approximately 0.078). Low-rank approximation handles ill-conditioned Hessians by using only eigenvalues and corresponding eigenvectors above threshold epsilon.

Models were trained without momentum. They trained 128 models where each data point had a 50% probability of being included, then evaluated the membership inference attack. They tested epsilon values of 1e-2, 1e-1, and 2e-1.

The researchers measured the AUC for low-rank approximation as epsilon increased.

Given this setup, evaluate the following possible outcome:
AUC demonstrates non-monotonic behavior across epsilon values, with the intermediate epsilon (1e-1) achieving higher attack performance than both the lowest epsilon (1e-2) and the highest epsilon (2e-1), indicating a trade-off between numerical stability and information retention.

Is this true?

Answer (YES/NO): YES